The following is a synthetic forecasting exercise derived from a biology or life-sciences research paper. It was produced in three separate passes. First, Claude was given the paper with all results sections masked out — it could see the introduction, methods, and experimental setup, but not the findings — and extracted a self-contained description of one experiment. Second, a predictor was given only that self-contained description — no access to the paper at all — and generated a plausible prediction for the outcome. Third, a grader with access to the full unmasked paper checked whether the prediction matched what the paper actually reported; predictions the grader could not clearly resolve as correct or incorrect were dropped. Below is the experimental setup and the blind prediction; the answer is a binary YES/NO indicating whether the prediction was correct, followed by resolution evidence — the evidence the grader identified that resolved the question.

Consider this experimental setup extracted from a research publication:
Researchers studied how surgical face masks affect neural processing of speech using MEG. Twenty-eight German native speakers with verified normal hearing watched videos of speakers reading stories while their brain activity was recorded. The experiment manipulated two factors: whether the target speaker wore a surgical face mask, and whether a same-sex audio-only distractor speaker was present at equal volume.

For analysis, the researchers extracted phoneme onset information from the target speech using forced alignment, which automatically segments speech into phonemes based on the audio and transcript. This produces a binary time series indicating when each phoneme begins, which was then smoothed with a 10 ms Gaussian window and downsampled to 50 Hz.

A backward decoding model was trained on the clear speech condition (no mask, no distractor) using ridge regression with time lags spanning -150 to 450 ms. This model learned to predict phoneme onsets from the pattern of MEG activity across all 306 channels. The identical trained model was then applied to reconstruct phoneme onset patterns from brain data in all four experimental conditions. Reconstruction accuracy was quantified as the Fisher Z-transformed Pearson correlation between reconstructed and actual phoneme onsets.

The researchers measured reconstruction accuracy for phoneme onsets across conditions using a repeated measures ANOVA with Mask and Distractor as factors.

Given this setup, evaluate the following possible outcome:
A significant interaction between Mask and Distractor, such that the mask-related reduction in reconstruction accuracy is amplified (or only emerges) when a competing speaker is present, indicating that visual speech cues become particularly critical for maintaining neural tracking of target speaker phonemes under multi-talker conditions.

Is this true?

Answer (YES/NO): YES